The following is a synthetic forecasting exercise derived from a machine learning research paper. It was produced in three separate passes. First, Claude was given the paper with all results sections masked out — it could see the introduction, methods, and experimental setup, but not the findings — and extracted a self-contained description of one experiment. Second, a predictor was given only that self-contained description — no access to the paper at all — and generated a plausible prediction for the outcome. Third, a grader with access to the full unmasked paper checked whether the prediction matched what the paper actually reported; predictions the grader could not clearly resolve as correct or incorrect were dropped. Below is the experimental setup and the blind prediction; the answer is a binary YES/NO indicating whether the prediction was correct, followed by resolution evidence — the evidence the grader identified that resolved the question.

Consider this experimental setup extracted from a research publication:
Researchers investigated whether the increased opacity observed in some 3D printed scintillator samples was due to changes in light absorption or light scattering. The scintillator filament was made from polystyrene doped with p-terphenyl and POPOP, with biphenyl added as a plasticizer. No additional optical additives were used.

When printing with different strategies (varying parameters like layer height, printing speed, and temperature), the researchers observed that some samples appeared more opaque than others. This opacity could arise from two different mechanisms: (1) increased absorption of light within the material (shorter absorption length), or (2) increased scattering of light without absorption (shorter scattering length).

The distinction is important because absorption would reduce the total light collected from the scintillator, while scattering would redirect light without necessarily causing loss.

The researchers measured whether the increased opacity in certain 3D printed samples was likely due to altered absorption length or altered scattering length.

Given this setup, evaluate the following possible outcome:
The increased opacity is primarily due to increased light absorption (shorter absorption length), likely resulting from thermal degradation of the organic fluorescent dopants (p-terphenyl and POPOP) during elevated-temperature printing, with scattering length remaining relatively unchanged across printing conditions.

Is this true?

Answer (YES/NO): NO